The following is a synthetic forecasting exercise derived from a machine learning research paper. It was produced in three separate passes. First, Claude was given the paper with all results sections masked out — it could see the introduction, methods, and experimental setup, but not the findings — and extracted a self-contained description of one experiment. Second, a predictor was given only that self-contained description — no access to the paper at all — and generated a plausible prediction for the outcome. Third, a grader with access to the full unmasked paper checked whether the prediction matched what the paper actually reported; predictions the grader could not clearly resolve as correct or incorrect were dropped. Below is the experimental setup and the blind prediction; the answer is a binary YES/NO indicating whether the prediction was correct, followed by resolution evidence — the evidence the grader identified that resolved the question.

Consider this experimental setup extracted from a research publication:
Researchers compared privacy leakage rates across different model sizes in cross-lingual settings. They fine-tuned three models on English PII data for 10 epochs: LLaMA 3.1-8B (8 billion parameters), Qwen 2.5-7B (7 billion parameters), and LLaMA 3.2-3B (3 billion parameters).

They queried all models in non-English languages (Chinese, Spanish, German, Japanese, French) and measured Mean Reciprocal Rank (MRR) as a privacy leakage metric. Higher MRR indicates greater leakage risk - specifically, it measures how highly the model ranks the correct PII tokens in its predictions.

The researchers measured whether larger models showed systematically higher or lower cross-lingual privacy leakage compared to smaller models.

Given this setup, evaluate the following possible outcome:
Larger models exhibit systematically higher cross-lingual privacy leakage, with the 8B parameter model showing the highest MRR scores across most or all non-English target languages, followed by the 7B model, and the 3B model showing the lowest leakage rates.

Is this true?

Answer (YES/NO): NO